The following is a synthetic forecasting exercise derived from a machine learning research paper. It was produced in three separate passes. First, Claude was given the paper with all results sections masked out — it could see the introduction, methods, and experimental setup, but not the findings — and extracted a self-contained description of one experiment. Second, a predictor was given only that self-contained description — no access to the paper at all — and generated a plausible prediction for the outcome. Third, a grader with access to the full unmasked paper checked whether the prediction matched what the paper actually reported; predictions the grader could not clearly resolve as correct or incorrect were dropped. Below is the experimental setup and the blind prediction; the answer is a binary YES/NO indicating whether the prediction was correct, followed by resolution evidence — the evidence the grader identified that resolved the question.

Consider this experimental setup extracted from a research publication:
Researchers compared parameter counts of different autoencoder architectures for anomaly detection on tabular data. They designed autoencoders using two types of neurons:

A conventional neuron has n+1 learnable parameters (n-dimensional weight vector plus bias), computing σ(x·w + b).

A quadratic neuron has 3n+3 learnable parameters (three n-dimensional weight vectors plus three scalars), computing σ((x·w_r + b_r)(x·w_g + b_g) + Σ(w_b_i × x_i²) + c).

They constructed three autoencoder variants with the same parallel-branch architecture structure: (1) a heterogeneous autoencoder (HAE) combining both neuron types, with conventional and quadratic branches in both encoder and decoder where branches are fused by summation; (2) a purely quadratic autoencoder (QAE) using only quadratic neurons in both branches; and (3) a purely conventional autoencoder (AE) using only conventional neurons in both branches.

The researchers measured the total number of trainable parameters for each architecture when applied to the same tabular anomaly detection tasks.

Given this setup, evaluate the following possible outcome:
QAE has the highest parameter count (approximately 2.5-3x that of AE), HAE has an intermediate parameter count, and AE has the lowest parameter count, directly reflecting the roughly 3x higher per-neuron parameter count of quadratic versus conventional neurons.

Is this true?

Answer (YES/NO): NO